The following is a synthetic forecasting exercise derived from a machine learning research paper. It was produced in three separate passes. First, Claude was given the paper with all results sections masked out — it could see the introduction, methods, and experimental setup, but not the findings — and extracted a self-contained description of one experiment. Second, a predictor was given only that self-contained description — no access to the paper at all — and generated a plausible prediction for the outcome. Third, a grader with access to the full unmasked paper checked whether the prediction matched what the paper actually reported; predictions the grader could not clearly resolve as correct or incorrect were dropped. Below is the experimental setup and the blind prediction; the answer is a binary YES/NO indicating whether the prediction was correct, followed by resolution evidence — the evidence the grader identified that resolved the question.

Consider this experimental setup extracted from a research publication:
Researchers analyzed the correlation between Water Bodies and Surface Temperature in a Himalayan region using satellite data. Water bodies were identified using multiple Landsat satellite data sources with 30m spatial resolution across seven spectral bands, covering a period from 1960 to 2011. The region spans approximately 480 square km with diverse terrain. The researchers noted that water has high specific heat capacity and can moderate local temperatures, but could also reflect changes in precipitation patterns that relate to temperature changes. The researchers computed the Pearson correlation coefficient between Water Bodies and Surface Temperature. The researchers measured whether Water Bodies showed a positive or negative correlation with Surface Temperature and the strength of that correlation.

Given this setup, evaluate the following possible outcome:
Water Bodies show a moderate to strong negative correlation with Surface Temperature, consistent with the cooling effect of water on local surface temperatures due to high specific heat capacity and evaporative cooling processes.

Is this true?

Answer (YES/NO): NO